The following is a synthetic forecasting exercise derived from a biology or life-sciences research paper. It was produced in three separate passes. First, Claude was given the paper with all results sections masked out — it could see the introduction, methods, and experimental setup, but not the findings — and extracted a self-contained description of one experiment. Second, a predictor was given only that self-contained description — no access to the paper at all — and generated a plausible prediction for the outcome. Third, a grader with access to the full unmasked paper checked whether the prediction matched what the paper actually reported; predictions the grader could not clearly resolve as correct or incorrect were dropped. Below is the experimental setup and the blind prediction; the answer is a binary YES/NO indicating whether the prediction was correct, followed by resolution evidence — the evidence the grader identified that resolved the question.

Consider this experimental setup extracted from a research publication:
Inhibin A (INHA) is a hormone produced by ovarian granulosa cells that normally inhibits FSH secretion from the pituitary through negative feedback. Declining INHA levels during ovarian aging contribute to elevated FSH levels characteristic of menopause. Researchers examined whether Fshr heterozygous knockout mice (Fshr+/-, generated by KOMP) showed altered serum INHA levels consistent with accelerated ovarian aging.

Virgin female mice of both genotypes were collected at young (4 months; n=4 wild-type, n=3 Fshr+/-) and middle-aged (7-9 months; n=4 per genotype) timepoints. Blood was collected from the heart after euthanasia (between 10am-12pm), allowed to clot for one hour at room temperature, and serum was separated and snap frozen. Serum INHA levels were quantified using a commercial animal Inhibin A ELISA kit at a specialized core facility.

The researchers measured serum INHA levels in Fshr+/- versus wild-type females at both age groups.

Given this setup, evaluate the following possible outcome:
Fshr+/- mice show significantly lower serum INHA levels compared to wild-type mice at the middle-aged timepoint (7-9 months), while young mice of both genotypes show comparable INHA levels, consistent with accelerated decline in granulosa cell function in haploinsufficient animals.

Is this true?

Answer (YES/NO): NO